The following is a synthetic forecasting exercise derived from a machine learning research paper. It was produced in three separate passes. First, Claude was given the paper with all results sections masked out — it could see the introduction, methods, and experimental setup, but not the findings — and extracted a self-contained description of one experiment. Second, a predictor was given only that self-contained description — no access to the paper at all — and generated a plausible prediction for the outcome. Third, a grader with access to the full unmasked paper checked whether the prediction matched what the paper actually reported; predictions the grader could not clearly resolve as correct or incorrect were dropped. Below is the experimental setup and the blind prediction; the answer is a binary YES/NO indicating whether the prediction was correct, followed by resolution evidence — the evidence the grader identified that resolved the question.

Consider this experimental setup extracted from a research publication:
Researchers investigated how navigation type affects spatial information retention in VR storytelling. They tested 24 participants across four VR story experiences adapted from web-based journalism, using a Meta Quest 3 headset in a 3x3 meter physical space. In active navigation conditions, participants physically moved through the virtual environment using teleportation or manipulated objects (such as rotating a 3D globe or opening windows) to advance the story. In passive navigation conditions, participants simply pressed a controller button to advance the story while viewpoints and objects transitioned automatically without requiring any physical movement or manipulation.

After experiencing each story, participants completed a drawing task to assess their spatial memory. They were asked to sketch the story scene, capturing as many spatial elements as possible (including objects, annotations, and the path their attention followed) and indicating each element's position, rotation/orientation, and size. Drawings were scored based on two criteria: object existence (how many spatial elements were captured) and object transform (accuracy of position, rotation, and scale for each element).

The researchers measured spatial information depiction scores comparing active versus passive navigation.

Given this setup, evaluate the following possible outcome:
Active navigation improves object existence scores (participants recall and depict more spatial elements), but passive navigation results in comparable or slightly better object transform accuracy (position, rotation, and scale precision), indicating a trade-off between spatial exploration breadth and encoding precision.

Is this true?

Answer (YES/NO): NO